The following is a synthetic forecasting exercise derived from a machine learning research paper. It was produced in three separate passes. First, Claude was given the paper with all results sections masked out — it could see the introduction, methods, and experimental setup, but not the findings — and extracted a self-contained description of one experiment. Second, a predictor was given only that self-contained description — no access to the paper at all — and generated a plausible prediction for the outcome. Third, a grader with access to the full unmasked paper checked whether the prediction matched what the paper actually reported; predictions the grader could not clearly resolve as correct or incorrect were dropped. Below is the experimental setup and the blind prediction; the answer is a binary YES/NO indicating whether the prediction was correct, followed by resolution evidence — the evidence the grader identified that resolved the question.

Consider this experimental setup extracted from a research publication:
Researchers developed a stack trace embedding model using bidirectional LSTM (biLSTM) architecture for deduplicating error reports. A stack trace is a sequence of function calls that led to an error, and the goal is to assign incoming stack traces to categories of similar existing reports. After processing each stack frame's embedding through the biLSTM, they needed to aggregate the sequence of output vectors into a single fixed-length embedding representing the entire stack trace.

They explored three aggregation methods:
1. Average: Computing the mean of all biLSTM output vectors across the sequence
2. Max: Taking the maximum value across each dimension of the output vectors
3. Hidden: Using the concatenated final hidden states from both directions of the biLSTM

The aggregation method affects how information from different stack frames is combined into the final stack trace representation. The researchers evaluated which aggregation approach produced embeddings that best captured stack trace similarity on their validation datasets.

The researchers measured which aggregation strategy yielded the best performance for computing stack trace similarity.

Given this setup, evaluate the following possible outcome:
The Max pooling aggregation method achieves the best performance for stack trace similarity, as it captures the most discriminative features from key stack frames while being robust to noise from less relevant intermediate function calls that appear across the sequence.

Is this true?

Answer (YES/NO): NO